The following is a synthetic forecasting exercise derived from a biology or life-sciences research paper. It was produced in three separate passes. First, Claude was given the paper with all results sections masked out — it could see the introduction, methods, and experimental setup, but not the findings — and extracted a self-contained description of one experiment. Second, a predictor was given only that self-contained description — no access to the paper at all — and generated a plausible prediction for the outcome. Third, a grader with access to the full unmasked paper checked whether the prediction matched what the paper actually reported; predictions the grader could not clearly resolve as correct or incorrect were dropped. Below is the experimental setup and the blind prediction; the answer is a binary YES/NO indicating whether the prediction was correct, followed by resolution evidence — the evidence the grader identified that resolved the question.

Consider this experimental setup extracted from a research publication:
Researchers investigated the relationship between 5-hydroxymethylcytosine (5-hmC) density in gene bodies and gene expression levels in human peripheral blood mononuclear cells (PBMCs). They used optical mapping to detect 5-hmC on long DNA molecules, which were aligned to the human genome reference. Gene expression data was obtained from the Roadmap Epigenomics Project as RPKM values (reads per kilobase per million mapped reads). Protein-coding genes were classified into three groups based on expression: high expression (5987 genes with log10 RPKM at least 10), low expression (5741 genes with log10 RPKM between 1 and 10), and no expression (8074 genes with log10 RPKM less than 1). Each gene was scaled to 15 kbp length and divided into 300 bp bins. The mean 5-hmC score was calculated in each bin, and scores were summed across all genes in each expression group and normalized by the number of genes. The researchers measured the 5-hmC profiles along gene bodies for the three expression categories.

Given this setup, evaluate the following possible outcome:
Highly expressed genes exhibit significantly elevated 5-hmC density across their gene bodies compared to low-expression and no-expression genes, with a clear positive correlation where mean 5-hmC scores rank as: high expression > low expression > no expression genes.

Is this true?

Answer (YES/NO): YES